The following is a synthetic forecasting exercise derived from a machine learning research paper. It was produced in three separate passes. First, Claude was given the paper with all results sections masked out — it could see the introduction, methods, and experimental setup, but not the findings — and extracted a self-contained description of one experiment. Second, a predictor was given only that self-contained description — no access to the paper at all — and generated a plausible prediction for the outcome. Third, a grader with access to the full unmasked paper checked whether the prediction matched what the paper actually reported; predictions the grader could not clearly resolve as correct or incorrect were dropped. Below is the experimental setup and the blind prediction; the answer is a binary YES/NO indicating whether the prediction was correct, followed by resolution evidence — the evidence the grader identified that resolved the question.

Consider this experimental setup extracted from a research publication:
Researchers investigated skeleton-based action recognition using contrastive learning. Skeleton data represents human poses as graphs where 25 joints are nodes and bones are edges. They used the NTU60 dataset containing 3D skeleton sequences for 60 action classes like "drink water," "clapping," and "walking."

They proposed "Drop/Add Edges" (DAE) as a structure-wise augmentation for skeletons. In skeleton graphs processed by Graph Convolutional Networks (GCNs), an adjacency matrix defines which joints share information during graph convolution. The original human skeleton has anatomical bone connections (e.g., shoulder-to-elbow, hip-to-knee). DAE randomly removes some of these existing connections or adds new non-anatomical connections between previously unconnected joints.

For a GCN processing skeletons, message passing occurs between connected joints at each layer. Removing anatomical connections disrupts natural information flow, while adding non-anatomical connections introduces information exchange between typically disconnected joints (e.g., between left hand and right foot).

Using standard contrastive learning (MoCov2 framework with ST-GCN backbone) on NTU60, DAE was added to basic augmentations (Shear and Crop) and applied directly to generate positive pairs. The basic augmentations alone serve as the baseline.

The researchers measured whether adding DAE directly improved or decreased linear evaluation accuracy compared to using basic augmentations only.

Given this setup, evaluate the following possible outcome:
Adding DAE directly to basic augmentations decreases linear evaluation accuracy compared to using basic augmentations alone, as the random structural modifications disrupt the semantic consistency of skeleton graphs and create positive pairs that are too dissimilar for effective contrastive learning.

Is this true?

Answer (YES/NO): YES